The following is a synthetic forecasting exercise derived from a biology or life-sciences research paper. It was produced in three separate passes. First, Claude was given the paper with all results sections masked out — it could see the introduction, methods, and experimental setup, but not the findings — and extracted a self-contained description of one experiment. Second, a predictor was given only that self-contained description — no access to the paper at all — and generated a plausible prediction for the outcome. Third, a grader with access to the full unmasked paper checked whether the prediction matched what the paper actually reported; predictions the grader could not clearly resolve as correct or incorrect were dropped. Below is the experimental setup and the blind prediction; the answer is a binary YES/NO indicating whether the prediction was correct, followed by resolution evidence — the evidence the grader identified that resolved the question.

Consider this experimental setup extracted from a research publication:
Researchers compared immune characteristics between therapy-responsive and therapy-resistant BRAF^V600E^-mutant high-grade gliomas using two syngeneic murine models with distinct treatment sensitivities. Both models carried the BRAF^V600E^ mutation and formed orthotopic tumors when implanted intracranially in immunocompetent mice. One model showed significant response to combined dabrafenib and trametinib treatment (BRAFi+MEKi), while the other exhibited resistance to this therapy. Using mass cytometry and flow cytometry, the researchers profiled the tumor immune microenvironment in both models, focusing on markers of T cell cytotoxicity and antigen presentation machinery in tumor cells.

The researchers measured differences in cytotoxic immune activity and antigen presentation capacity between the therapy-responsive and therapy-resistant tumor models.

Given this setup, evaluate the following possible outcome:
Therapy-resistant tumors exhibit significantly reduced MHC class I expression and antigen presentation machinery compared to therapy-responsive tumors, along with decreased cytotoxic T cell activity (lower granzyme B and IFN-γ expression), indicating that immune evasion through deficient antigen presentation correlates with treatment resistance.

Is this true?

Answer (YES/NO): YES